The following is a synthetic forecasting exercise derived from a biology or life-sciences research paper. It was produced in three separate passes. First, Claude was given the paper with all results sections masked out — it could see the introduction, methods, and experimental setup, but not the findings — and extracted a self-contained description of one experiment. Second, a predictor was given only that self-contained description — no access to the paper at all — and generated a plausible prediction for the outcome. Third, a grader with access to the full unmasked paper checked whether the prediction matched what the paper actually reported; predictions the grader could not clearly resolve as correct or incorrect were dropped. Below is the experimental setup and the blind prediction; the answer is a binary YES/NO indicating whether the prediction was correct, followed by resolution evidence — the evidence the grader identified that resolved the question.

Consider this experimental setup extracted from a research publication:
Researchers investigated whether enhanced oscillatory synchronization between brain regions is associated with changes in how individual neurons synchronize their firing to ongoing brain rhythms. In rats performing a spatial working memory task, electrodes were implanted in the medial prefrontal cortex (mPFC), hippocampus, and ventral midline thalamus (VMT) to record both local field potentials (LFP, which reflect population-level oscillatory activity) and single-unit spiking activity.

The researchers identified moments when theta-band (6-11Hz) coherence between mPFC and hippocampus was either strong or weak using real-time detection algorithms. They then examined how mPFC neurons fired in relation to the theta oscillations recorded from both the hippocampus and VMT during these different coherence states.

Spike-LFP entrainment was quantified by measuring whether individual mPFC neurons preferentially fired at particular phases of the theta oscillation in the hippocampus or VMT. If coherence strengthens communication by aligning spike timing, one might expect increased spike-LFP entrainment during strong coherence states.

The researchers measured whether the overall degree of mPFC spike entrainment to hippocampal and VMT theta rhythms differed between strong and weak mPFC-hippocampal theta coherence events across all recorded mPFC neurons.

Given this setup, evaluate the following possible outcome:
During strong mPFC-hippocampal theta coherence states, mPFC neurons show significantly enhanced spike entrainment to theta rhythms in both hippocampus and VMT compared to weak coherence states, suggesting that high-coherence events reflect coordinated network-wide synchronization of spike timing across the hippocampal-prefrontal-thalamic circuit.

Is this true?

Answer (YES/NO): NO